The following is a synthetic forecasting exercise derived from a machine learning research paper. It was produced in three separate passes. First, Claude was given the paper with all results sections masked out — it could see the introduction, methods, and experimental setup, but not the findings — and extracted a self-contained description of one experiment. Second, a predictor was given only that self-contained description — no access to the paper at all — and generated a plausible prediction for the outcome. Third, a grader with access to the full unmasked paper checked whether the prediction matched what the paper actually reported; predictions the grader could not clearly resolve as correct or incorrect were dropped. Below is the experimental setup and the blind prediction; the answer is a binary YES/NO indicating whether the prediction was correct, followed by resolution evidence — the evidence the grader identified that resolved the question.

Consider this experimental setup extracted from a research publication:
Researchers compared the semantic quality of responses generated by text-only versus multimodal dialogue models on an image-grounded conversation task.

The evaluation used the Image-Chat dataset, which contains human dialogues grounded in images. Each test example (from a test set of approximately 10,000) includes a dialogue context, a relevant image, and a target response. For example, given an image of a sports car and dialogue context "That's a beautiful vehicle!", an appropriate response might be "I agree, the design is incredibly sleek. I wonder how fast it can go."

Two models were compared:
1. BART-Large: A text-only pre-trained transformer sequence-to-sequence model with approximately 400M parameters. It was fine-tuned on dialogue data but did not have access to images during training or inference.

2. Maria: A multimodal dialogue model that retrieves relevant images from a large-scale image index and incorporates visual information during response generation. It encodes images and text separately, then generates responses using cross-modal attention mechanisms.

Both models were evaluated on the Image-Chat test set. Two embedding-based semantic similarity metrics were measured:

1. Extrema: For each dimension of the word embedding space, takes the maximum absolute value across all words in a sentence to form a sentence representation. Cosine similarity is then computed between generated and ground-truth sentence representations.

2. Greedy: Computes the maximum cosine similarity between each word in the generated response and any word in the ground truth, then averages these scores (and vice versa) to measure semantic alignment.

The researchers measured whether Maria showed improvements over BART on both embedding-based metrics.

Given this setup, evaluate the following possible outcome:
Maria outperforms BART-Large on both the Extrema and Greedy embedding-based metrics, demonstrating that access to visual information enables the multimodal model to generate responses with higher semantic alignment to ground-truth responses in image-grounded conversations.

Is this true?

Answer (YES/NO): YES